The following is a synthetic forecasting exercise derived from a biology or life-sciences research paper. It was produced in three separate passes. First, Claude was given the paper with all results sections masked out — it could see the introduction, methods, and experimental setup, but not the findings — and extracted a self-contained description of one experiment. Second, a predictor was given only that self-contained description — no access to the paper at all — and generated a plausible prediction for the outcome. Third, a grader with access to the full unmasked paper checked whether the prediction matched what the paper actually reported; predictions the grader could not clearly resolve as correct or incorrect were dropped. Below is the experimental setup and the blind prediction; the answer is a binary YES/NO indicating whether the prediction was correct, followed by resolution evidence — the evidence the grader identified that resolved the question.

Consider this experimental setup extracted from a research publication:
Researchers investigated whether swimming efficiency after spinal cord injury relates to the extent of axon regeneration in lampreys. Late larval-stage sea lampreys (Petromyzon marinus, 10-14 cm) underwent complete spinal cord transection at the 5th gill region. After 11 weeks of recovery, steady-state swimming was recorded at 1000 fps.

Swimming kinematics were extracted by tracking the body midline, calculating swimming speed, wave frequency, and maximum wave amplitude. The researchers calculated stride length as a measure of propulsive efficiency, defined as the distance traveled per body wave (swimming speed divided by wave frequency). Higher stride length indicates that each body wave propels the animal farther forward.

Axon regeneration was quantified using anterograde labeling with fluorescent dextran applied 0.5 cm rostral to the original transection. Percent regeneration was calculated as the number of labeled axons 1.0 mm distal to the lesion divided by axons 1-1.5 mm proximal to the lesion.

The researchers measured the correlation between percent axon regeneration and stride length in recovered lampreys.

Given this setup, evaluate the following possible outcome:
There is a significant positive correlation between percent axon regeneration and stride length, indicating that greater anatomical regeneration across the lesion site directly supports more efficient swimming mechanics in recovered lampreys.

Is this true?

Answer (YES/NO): NO